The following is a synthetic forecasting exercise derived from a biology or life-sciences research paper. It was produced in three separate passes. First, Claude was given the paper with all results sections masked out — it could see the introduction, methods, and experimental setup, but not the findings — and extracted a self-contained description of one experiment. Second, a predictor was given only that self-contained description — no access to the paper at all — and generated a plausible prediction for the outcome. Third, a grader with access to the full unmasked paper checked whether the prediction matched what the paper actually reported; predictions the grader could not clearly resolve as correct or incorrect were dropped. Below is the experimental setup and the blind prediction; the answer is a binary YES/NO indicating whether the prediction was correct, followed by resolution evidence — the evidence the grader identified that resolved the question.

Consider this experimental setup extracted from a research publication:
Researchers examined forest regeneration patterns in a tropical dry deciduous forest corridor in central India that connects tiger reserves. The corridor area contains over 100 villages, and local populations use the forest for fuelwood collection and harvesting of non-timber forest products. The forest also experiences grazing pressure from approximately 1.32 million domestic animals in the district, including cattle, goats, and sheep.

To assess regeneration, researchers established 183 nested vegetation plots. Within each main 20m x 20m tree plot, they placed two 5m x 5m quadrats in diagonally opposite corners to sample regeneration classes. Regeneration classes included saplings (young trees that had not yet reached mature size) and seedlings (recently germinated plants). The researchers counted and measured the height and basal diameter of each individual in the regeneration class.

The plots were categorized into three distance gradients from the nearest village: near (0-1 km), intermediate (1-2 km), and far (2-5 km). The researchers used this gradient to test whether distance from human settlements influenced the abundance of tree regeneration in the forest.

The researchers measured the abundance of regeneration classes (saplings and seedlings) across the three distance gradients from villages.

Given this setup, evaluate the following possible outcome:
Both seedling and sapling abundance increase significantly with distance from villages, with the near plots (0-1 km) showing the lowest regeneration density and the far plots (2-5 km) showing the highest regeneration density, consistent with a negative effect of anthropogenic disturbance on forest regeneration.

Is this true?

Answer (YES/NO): NO